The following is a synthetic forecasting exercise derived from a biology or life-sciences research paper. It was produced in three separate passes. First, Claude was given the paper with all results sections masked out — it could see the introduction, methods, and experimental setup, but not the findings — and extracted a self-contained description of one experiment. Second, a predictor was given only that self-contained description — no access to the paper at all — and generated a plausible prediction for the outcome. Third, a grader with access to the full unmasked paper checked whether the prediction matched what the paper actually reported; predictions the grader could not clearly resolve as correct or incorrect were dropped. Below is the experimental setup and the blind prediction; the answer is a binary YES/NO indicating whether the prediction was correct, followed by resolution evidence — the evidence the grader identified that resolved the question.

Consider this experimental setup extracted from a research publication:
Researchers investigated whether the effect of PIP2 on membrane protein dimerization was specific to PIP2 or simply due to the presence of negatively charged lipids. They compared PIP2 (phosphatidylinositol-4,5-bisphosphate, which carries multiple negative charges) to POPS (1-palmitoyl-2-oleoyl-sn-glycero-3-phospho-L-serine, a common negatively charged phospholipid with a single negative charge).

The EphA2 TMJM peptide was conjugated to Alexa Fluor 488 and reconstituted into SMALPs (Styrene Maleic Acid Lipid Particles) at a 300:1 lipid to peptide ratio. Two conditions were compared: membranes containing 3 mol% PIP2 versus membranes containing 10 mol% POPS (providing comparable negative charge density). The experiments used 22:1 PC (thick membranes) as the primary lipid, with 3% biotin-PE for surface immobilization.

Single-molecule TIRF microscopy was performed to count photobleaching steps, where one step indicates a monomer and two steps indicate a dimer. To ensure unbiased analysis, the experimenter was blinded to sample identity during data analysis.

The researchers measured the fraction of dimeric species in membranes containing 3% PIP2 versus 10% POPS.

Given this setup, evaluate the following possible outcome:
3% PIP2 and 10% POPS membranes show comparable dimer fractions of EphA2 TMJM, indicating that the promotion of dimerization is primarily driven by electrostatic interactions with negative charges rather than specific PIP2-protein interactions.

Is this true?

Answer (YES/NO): NO